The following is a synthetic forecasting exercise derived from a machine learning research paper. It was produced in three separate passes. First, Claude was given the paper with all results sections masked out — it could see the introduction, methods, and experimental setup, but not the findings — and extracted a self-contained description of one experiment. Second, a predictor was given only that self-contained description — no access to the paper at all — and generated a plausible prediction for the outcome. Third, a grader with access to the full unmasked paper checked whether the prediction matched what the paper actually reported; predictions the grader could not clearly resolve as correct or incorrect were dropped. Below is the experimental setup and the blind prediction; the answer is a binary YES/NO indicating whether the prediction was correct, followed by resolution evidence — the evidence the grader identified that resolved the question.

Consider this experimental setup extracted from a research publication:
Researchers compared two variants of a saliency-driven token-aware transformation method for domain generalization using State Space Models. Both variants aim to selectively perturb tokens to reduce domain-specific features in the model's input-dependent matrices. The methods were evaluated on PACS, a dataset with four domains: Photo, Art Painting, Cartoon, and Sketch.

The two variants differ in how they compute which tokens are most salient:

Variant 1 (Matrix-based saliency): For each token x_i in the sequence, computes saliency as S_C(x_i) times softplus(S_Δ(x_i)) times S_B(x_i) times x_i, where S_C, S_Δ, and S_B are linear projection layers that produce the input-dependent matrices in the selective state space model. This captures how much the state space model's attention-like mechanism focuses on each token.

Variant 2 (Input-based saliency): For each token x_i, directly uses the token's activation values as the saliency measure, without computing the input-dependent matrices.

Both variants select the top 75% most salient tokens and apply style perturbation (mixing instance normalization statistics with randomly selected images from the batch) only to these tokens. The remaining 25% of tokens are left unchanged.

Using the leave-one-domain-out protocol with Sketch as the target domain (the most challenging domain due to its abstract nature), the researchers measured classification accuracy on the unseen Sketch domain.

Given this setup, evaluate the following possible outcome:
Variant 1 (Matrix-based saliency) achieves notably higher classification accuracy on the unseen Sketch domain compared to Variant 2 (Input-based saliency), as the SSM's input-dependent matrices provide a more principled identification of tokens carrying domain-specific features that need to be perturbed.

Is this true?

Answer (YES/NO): NO